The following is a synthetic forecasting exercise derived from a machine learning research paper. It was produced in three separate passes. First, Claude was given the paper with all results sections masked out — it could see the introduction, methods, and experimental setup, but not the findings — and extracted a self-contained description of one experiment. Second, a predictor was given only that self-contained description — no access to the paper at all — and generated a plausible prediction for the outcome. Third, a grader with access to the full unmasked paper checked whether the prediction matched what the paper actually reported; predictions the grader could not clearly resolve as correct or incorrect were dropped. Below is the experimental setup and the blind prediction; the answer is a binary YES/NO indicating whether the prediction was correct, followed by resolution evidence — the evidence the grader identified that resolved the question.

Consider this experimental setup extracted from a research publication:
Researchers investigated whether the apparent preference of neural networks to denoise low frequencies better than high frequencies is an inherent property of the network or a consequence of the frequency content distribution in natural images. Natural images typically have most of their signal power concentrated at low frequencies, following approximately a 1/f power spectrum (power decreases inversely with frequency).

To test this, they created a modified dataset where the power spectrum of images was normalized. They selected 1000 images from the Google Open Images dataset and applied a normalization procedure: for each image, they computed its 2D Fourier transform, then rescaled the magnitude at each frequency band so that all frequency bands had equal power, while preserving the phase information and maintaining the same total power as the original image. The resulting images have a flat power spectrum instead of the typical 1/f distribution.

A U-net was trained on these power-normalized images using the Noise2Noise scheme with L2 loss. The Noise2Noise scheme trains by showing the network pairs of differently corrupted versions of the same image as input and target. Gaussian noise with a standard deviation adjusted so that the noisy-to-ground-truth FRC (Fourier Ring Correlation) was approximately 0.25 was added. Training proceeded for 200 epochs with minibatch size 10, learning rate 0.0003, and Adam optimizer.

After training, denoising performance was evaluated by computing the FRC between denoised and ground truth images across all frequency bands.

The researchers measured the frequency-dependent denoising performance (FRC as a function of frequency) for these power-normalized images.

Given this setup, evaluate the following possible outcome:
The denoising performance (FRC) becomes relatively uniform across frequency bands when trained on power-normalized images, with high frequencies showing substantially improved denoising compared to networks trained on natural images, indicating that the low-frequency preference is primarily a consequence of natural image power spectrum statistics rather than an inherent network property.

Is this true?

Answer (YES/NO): YES